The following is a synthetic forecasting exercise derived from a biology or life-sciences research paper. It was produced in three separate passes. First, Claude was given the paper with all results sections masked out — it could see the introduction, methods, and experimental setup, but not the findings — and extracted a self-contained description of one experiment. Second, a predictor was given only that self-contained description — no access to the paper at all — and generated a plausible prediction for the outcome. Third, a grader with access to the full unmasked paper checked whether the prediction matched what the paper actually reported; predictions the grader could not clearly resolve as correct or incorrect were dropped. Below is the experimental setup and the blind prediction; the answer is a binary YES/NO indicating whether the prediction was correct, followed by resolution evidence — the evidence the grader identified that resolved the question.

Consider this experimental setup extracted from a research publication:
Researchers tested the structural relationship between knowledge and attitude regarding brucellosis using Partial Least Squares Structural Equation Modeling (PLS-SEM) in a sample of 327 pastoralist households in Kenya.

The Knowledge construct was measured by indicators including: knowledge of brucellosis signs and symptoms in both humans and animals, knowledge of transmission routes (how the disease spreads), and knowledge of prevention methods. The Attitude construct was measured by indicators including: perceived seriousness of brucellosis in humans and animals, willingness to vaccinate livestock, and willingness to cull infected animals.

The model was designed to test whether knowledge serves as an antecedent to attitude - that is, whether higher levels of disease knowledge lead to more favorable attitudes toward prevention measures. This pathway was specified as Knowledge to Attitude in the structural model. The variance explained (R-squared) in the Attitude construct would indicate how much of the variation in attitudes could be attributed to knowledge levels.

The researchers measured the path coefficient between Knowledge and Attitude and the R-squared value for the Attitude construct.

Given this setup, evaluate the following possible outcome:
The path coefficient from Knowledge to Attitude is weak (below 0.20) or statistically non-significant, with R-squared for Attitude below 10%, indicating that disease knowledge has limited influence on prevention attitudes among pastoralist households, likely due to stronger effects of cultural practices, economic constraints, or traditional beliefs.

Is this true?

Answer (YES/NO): NO